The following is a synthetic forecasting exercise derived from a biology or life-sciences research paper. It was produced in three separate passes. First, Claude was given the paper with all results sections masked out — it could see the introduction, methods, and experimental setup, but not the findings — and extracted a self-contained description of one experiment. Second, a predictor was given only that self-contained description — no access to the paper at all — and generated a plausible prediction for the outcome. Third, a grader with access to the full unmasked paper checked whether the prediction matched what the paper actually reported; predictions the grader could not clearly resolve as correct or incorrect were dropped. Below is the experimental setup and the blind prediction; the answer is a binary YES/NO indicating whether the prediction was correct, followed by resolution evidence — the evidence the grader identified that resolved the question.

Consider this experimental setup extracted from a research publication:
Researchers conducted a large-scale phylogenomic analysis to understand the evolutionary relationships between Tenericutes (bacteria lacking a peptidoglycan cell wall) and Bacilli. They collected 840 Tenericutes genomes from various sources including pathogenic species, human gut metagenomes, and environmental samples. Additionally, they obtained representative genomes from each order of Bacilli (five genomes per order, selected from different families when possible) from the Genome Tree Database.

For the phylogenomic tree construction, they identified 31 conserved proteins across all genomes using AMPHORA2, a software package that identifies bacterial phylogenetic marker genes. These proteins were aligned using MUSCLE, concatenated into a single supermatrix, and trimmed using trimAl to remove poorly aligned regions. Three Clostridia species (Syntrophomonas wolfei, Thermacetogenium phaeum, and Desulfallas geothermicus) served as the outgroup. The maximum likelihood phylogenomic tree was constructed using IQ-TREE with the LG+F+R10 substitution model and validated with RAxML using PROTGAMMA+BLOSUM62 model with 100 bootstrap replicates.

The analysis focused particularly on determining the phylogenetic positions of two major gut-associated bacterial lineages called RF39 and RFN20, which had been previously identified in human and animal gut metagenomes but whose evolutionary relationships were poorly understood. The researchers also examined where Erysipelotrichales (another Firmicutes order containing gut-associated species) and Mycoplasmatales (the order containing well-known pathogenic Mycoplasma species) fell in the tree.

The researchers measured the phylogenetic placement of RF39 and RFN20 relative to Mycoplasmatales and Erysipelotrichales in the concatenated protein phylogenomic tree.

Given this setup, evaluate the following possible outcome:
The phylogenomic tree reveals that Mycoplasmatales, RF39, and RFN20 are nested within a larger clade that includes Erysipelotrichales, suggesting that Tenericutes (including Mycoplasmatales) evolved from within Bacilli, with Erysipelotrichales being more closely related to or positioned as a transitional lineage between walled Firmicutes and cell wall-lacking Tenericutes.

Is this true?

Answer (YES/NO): NO